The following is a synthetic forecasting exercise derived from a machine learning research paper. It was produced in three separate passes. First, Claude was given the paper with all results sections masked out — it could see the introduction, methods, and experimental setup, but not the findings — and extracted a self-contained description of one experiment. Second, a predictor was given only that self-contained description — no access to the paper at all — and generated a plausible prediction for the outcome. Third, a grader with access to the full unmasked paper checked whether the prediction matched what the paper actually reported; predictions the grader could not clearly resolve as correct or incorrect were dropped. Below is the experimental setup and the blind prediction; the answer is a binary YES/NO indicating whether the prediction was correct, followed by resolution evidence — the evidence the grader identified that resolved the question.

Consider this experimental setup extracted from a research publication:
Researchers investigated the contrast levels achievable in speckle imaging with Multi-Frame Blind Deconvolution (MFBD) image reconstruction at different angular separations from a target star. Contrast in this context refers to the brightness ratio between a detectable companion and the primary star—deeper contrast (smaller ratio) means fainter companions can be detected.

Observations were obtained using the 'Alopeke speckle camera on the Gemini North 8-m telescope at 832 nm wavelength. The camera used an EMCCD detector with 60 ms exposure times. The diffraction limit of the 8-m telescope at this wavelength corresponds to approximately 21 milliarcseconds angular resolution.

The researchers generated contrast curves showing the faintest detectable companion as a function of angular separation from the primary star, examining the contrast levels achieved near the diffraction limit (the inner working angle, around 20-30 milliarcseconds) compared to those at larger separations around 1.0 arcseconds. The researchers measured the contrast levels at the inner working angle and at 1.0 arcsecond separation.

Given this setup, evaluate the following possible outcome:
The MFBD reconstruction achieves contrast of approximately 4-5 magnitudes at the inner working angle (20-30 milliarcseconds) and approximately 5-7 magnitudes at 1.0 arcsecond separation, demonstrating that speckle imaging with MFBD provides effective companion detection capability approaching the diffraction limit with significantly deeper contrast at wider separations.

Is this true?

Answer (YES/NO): NO